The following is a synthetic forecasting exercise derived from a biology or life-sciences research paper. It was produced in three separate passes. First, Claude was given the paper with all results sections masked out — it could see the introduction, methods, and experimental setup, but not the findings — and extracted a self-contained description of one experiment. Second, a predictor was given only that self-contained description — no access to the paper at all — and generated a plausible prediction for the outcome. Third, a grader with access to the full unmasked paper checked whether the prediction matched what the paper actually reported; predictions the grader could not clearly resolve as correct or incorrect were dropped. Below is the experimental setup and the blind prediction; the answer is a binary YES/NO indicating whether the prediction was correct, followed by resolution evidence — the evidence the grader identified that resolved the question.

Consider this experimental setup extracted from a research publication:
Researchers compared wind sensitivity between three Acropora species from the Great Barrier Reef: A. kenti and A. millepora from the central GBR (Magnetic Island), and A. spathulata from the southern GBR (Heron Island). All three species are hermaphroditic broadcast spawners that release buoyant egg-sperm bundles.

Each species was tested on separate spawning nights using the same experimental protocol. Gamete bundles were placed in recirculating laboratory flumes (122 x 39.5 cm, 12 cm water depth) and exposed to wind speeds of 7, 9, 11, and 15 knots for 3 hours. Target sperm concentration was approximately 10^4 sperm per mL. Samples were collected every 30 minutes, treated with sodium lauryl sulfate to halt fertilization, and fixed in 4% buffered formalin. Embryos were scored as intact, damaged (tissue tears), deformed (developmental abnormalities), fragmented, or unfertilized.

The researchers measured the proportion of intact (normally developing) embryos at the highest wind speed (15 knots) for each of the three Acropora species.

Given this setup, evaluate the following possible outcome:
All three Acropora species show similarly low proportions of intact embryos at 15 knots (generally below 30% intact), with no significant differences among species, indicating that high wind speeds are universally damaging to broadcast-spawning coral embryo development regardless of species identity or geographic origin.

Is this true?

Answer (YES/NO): NO